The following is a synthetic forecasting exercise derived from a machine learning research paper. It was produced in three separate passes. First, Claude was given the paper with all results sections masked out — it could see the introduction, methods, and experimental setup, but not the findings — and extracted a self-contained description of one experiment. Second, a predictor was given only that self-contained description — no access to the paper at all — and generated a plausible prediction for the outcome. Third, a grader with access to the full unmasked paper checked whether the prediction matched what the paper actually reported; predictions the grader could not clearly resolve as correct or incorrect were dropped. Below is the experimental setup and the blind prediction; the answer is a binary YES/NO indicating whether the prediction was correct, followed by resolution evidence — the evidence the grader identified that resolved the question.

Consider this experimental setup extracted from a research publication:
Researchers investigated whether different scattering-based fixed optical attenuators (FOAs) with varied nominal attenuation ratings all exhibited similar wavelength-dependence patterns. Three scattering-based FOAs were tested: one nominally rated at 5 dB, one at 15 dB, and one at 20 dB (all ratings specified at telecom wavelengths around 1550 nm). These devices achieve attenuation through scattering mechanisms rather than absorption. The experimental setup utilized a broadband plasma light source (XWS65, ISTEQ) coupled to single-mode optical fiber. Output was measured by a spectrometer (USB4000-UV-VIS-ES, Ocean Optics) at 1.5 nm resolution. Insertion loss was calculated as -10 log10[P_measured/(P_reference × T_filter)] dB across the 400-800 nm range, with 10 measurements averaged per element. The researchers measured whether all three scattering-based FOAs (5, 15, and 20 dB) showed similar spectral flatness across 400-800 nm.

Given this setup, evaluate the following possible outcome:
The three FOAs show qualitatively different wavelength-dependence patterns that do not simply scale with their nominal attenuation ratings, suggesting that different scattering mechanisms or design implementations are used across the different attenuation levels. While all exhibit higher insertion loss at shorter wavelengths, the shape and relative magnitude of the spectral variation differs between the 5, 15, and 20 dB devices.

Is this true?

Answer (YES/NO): NO